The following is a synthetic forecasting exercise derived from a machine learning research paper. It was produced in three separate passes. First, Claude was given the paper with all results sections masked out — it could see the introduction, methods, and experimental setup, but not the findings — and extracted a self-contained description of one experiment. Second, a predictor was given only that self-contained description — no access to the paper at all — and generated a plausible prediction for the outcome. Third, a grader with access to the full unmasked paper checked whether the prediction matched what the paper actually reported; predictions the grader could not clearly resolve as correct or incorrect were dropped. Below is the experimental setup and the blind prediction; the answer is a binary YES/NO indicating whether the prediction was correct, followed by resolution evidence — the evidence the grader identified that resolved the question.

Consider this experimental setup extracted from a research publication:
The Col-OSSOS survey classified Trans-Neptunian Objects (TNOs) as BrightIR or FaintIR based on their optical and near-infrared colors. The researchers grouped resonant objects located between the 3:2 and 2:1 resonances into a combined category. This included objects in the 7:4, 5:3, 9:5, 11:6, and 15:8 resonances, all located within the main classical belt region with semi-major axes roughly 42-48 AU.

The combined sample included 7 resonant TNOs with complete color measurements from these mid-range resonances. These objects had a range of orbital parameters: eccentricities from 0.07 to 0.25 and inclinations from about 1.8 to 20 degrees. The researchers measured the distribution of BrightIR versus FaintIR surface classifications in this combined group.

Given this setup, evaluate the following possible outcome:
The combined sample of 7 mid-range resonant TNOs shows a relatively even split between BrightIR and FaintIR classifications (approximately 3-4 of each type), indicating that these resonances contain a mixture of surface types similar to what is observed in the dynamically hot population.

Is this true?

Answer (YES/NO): NO